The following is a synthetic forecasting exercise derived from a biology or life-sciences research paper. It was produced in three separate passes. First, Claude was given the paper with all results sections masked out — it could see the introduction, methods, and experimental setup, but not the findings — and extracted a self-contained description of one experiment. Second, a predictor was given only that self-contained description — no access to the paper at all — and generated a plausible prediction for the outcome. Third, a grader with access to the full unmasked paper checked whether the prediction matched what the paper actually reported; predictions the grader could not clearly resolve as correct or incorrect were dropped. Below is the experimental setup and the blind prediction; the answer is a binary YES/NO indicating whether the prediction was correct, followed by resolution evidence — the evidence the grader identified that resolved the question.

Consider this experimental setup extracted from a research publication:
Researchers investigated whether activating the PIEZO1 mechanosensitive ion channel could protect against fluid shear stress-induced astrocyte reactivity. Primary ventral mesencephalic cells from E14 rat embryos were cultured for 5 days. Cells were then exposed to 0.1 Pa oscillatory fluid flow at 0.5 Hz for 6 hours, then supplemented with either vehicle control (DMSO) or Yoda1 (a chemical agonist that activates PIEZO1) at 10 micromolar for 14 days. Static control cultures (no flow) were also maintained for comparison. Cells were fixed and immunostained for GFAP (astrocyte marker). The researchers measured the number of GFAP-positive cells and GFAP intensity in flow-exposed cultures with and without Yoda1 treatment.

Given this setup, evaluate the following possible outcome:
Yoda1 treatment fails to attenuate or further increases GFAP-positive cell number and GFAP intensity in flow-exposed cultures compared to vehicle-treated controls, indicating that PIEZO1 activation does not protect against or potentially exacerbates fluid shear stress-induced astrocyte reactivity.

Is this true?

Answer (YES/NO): NO